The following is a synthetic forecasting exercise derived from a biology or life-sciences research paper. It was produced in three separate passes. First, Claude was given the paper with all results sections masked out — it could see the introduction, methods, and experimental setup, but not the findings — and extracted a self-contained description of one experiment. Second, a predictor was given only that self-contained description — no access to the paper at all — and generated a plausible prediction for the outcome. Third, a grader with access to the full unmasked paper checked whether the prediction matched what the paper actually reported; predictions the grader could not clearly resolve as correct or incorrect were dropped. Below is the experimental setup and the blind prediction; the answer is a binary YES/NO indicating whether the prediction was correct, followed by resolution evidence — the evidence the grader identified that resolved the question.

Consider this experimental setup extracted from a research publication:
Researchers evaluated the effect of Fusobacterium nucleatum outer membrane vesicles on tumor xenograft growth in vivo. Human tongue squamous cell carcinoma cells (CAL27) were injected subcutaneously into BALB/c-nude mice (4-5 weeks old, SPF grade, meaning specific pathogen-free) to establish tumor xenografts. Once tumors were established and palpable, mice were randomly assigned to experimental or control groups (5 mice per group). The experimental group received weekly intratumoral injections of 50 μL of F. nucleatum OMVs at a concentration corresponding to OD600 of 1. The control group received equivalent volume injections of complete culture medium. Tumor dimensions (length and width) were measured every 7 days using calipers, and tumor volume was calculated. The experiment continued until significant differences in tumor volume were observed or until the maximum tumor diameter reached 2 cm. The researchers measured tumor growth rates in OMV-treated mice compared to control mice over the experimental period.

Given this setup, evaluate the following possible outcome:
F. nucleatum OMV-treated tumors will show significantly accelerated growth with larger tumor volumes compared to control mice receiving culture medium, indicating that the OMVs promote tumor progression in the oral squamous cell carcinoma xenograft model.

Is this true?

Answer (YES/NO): YES